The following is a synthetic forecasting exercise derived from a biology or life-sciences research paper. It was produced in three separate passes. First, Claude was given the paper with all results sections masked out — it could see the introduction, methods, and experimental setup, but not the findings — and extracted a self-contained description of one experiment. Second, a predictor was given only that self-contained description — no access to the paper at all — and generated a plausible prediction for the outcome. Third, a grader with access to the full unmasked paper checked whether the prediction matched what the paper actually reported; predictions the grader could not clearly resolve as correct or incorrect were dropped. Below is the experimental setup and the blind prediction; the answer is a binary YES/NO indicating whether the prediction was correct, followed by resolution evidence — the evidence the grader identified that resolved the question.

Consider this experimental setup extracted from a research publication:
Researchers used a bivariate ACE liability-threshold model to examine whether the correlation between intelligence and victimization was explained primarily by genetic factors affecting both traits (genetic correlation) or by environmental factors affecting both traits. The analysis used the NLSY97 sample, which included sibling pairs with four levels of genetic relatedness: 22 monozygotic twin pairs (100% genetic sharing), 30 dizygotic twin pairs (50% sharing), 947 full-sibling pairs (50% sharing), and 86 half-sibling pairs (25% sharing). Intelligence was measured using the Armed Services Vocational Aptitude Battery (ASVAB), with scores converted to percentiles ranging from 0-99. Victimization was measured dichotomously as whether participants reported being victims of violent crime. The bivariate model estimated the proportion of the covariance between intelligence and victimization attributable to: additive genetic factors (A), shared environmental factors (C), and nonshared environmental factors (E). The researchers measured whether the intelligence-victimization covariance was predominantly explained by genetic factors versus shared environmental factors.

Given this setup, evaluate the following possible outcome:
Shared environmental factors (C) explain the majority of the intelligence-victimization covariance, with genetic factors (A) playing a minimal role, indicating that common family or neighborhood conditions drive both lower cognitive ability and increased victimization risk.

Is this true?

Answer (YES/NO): NO